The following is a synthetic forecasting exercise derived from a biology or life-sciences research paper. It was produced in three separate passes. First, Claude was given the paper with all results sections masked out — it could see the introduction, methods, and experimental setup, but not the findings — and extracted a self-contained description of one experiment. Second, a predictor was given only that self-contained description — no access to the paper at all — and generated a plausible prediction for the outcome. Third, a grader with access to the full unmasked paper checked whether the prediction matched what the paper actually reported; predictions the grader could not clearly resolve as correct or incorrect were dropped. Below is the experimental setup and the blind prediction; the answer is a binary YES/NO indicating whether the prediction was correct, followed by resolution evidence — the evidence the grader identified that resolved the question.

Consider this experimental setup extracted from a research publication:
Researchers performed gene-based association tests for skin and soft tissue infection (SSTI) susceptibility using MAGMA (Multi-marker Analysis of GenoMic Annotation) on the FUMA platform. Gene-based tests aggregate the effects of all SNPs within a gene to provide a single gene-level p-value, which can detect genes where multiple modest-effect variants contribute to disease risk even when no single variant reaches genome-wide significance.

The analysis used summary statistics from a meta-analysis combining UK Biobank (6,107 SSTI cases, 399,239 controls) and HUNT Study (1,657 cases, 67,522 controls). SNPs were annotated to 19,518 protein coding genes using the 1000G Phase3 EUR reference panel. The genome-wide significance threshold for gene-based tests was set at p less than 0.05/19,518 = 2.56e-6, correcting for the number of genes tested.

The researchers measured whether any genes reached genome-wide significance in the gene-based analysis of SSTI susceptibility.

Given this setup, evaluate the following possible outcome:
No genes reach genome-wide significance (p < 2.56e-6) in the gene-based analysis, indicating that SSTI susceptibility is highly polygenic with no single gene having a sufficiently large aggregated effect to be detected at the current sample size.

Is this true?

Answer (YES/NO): NO